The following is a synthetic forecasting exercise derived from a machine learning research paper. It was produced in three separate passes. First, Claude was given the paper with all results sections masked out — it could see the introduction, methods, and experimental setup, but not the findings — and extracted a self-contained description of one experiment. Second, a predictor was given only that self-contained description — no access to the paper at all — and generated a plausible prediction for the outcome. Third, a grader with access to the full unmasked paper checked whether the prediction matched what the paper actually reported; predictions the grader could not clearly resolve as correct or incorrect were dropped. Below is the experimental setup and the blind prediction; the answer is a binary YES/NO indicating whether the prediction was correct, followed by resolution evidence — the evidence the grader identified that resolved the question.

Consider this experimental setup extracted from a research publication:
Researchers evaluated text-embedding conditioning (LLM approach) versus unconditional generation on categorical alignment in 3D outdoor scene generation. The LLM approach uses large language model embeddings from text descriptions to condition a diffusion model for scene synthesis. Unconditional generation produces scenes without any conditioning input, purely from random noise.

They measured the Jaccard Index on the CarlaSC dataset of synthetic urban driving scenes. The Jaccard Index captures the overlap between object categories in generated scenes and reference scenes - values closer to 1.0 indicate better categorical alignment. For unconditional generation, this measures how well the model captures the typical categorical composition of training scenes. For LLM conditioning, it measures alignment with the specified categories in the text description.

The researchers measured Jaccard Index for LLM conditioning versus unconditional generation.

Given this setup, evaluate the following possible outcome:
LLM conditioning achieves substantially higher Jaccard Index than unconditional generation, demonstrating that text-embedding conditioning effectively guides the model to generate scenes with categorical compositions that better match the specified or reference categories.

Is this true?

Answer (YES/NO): NO